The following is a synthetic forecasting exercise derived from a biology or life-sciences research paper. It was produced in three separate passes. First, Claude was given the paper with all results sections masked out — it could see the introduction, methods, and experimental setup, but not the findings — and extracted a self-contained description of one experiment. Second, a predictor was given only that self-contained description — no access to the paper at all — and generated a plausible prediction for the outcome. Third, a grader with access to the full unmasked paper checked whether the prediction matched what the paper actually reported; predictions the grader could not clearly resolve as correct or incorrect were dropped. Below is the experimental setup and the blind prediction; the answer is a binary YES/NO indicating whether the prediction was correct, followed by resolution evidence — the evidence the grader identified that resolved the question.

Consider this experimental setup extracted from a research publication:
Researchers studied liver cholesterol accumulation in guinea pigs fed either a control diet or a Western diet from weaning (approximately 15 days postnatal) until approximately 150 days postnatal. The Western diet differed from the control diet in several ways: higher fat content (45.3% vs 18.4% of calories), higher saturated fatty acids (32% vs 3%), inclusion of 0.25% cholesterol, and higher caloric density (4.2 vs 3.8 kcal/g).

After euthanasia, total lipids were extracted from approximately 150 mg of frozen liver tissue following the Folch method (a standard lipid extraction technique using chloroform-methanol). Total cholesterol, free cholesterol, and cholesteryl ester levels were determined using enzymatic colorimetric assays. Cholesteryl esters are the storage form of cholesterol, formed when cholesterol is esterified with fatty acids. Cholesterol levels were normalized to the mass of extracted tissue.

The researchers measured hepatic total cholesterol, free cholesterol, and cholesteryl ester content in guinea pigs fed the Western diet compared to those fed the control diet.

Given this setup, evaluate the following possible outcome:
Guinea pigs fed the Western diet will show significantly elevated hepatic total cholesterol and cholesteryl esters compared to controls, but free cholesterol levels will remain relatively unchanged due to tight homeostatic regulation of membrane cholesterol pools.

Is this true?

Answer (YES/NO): NO